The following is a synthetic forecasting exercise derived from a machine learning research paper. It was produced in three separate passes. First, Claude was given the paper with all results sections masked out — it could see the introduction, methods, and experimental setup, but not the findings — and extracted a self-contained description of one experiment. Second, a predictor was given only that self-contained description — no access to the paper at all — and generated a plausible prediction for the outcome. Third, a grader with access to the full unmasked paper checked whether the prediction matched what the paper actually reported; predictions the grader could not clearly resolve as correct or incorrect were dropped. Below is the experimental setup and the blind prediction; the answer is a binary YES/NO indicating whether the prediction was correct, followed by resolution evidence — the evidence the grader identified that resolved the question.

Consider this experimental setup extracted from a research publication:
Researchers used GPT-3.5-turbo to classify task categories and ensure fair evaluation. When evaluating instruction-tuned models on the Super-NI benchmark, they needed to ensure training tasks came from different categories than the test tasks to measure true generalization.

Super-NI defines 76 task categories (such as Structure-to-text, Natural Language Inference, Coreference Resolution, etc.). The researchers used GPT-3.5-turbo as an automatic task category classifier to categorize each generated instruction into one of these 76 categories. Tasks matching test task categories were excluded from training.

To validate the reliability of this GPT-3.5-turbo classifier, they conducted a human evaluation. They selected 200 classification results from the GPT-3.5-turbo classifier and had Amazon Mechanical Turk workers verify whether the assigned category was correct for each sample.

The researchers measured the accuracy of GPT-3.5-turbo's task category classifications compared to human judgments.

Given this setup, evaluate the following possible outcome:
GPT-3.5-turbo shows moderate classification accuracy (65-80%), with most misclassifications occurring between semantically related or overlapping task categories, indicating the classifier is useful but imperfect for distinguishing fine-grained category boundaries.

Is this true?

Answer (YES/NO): NO